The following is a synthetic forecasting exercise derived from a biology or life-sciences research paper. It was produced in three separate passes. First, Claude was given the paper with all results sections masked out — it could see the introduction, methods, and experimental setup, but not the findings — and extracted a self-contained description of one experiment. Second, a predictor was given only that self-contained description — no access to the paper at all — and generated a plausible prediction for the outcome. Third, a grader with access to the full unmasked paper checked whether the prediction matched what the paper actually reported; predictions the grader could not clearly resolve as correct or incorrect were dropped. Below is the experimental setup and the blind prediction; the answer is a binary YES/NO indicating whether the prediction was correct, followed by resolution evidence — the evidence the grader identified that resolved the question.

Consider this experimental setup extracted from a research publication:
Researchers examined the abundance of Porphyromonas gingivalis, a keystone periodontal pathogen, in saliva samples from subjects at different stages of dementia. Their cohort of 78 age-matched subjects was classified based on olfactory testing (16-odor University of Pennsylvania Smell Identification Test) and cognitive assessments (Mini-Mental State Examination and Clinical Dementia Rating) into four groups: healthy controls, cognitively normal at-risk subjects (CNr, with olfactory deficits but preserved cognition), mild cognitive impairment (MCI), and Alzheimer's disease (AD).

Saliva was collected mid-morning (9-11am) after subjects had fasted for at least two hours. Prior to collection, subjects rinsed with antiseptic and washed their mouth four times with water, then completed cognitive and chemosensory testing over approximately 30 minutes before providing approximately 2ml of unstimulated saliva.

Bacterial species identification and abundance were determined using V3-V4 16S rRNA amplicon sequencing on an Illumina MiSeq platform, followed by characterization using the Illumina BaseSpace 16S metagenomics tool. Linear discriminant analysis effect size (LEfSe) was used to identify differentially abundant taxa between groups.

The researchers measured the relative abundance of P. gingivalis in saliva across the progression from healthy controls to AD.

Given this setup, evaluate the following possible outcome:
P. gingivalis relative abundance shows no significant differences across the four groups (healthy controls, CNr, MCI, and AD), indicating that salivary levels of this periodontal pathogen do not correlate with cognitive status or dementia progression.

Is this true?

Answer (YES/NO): NO